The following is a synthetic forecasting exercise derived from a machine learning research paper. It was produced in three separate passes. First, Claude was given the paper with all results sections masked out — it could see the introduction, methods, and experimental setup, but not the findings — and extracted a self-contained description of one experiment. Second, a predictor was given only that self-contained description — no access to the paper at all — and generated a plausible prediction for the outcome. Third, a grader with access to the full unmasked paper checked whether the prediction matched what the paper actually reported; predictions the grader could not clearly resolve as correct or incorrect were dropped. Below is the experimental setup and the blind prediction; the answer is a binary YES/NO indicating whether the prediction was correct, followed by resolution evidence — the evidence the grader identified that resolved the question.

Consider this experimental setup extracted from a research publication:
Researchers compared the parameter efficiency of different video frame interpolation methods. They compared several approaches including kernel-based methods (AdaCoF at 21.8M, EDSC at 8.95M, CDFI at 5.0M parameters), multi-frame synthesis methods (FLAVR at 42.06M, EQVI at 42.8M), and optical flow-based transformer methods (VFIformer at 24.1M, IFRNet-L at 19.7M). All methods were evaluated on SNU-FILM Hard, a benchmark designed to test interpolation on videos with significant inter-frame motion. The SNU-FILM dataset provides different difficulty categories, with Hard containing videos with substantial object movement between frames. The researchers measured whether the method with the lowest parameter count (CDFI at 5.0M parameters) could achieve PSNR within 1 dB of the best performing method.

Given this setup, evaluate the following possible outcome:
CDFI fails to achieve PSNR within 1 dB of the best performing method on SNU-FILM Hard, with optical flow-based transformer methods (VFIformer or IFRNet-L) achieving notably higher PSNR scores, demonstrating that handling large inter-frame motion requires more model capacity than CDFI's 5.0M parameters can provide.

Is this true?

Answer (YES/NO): YES